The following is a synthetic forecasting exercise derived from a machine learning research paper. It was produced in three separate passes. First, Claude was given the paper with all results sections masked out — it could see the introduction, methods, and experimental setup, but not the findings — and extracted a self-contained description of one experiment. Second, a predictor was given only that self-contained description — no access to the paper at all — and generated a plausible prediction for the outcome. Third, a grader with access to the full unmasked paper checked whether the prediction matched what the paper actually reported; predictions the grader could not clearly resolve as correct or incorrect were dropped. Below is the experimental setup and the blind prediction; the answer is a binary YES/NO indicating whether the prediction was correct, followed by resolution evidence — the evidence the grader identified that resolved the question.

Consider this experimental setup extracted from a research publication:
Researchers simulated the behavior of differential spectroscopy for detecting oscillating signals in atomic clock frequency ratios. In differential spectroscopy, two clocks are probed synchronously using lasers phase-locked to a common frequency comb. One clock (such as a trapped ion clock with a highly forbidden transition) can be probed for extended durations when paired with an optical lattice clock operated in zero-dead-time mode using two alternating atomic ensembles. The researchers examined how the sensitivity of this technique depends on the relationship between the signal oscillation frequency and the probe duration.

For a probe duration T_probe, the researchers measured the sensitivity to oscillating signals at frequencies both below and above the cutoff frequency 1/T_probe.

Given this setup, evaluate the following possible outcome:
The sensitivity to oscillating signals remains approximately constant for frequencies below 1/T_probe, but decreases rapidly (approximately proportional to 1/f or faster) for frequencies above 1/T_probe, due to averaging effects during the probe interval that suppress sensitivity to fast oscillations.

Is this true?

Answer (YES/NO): YES